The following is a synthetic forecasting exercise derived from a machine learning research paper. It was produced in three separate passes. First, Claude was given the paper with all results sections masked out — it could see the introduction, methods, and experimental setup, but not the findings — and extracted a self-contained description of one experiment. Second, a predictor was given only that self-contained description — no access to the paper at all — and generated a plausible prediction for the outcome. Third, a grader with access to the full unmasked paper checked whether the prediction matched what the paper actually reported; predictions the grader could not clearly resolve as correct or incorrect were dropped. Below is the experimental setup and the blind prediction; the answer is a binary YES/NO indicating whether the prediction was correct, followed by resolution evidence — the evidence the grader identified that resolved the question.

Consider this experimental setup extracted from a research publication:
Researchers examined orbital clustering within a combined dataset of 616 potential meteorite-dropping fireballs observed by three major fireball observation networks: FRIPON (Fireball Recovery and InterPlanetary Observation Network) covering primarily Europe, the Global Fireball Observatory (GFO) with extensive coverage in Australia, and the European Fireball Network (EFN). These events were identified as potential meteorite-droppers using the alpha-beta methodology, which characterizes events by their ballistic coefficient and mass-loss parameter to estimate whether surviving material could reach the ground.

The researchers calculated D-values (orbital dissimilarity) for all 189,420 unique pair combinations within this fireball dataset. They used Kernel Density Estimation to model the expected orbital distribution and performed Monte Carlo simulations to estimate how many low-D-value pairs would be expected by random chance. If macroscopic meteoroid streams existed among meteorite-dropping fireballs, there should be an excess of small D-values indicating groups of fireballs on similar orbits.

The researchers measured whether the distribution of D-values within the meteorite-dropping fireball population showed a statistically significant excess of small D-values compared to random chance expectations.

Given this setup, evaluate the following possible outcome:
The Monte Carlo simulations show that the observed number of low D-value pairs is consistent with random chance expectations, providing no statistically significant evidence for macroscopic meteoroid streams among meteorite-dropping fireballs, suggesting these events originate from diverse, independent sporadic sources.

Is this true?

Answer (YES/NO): YES